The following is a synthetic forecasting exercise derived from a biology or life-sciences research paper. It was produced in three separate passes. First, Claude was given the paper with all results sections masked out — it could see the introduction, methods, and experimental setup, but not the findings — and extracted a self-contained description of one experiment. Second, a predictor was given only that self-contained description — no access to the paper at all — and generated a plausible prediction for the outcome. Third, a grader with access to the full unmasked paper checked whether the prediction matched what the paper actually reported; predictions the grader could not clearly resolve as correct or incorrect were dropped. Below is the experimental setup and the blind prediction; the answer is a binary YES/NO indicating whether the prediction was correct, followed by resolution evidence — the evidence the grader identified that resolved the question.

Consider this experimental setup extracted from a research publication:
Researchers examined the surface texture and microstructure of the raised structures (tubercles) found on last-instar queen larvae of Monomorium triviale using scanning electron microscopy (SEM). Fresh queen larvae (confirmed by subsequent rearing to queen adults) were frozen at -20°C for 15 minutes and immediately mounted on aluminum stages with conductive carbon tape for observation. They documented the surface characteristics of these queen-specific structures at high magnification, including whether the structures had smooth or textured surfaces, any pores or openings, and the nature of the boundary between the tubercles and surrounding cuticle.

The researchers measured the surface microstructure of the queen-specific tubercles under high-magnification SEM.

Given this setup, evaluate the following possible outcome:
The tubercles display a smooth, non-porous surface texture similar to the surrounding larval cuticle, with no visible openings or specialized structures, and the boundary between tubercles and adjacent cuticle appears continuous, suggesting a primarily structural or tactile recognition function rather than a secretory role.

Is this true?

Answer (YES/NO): NO